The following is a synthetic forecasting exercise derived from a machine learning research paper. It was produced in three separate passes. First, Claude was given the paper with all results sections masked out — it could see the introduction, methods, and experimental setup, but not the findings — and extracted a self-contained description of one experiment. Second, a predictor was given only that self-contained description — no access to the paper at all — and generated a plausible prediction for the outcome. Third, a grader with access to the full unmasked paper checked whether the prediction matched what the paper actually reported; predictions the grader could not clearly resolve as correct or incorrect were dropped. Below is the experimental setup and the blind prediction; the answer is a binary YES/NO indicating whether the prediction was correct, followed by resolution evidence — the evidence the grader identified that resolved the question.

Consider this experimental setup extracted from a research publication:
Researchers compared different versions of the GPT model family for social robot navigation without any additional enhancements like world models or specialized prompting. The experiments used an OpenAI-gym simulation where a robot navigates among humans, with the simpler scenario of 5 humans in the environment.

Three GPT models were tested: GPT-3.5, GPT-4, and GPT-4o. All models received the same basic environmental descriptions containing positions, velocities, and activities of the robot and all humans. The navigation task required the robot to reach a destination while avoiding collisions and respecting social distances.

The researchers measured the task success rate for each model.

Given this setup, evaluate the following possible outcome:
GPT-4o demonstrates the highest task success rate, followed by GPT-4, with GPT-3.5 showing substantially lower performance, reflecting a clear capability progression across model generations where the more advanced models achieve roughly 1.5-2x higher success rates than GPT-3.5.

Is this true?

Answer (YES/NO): NO